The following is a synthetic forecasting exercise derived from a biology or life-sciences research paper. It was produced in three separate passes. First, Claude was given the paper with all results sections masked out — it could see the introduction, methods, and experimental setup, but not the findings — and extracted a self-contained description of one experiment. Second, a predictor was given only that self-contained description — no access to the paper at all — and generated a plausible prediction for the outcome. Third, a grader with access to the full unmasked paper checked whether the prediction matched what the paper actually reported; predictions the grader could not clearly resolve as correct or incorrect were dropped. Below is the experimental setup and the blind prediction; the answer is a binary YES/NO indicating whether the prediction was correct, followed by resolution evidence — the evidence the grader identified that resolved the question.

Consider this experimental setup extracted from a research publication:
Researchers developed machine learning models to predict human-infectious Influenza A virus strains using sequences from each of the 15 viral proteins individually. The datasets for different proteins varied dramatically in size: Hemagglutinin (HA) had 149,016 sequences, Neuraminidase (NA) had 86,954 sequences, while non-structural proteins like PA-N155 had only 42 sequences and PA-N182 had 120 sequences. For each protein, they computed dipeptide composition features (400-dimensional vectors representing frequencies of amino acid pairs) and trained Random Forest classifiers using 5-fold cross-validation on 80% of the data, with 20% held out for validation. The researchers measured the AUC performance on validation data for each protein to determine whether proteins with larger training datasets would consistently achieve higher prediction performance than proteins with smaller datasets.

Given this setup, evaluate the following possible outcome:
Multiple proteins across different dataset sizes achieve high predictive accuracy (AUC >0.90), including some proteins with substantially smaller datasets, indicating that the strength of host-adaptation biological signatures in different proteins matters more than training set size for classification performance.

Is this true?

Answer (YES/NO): YES